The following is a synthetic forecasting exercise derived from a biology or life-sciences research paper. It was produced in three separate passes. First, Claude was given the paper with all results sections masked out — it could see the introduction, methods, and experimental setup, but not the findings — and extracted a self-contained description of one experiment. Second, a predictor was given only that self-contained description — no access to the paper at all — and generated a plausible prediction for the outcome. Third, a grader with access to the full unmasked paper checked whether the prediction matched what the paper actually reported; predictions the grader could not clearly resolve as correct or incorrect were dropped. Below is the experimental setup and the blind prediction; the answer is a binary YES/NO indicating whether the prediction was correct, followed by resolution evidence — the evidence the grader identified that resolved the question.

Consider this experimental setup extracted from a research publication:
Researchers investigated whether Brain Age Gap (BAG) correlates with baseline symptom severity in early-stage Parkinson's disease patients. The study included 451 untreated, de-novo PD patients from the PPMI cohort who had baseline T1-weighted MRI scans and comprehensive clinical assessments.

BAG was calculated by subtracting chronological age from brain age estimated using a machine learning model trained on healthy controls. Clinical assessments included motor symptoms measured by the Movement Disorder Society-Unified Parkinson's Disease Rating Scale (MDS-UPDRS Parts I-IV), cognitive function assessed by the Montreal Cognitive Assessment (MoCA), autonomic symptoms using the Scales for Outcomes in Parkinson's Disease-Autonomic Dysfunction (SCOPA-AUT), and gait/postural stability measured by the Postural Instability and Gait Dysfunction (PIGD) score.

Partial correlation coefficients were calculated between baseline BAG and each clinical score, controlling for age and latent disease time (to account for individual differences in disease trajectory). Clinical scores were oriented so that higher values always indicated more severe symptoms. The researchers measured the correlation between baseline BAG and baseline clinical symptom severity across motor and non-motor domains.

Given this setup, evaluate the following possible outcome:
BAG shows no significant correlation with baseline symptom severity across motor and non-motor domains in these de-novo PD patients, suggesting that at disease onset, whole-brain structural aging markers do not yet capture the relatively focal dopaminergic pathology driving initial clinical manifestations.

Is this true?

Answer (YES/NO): NO